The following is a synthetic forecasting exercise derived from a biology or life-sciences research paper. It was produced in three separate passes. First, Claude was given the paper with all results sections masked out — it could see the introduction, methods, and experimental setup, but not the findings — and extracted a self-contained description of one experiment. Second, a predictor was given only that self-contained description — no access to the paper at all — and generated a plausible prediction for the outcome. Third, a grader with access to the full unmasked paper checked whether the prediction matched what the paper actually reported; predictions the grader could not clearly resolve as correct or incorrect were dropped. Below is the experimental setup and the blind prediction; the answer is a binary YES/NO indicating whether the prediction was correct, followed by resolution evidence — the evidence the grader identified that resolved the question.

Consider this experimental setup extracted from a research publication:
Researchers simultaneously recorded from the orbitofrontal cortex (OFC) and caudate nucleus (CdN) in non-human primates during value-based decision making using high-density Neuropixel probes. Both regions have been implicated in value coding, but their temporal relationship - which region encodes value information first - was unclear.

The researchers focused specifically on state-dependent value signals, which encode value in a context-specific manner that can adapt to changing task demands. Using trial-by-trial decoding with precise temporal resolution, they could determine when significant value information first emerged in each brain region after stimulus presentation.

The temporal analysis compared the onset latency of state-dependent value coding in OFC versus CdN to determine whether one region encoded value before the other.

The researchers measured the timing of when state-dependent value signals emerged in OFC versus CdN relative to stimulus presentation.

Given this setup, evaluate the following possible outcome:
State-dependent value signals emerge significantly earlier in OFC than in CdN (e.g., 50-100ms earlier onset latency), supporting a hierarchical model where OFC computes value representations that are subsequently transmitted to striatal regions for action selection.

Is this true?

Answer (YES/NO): YES